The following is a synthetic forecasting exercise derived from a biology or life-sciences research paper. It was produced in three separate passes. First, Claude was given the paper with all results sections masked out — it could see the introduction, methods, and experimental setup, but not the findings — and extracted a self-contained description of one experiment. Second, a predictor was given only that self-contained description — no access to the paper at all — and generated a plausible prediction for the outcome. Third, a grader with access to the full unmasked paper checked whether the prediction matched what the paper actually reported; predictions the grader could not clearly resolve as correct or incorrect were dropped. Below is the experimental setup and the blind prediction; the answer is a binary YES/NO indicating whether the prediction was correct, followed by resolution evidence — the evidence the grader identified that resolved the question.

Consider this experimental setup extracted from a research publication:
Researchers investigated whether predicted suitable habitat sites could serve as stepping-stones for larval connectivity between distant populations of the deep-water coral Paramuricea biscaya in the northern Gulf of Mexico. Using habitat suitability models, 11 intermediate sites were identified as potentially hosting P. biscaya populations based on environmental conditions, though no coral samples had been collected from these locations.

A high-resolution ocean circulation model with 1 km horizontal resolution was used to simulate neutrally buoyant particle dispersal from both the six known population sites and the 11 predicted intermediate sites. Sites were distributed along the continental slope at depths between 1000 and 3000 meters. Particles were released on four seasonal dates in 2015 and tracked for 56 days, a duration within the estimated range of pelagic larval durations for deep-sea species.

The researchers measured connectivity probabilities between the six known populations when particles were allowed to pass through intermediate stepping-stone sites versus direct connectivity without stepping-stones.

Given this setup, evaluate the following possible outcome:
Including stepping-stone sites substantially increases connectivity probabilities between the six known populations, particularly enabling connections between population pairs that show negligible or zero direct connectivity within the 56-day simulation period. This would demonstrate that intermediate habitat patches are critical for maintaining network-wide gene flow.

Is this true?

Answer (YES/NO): YES